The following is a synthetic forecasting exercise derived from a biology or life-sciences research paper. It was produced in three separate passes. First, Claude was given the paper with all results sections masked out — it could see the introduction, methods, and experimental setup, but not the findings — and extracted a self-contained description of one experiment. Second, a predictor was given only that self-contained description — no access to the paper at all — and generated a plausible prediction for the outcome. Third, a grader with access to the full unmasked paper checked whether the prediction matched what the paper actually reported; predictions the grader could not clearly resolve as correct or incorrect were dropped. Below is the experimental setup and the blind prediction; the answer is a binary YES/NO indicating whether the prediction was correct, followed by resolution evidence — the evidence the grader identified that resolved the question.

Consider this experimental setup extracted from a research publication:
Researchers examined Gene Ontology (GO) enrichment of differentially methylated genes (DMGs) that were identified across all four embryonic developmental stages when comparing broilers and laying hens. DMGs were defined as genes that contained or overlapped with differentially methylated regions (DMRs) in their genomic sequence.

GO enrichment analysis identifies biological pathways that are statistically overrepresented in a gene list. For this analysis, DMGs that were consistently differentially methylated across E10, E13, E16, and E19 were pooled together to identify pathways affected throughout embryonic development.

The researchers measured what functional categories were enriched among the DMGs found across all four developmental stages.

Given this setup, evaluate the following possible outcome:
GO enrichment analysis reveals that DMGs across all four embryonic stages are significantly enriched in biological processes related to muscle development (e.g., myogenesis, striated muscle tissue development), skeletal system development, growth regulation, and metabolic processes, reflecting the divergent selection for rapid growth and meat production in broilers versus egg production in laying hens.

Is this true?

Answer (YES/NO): NO